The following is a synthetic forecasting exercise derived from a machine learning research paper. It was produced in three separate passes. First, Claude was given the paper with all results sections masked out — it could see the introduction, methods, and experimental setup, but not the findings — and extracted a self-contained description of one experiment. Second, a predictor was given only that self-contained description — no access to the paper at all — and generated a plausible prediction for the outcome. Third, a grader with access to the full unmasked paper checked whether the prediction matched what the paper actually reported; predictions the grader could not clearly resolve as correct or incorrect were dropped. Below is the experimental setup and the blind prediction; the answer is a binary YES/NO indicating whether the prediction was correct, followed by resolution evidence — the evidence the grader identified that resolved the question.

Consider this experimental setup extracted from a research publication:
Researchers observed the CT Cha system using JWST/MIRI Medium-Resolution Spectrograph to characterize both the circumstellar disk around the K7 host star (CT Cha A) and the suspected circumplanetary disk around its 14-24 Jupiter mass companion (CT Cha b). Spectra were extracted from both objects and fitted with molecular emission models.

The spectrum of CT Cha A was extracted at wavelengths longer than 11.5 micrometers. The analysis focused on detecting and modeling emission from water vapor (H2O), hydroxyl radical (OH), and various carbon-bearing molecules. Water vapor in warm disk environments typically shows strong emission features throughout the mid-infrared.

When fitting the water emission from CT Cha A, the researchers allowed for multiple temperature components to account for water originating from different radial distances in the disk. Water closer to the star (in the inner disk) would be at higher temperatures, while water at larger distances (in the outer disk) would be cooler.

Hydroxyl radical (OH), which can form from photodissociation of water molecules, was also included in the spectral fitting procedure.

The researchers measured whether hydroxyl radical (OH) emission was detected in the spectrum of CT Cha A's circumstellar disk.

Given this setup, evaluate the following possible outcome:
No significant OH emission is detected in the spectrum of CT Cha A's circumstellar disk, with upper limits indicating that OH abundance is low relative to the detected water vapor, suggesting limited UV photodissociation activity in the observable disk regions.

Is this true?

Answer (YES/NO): NO